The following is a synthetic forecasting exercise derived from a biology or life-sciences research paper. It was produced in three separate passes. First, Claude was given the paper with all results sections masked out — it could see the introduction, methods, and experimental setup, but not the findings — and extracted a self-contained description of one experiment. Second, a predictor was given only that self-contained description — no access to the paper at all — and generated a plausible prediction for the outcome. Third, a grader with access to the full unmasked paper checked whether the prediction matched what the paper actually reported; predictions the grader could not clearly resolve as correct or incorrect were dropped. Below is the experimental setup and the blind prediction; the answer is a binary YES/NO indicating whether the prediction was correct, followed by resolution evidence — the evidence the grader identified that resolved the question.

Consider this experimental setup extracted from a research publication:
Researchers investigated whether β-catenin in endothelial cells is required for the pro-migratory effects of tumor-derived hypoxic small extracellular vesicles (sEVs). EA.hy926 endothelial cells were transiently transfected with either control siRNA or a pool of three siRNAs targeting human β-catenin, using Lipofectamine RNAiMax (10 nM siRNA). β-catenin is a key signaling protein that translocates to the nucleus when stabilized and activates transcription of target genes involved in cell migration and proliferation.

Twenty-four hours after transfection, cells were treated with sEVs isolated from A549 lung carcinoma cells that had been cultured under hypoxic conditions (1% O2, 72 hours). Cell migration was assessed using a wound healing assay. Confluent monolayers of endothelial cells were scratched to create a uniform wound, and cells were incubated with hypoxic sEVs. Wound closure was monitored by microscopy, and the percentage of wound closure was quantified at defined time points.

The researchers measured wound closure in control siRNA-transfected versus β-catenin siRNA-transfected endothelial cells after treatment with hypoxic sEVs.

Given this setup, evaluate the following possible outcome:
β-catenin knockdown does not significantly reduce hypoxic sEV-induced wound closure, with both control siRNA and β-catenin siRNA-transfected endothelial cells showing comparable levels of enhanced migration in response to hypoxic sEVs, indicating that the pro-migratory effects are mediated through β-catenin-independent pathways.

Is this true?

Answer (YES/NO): NO